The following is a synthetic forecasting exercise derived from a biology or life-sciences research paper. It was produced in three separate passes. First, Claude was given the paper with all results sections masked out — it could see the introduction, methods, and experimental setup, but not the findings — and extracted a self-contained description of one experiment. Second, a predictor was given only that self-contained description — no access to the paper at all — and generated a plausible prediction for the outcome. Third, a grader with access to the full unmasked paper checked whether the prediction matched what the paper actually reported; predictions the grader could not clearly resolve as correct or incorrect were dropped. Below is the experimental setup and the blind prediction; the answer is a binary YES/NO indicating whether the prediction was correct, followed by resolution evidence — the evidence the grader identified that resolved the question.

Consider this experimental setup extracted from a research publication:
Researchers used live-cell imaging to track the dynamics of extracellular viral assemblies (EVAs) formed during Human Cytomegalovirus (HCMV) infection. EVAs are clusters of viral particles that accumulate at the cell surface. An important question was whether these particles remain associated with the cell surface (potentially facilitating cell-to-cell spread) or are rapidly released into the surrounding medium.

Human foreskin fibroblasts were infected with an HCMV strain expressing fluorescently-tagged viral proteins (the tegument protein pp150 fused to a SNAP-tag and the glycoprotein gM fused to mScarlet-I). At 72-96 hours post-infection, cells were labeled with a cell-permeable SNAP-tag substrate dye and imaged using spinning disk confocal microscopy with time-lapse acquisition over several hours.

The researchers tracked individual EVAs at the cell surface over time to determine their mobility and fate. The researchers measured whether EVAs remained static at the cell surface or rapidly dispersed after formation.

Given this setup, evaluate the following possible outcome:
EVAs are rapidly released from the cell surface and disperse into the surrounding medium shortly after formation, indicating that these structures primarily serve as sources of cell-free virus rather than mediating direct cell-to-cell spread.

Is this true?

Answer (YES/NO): NO